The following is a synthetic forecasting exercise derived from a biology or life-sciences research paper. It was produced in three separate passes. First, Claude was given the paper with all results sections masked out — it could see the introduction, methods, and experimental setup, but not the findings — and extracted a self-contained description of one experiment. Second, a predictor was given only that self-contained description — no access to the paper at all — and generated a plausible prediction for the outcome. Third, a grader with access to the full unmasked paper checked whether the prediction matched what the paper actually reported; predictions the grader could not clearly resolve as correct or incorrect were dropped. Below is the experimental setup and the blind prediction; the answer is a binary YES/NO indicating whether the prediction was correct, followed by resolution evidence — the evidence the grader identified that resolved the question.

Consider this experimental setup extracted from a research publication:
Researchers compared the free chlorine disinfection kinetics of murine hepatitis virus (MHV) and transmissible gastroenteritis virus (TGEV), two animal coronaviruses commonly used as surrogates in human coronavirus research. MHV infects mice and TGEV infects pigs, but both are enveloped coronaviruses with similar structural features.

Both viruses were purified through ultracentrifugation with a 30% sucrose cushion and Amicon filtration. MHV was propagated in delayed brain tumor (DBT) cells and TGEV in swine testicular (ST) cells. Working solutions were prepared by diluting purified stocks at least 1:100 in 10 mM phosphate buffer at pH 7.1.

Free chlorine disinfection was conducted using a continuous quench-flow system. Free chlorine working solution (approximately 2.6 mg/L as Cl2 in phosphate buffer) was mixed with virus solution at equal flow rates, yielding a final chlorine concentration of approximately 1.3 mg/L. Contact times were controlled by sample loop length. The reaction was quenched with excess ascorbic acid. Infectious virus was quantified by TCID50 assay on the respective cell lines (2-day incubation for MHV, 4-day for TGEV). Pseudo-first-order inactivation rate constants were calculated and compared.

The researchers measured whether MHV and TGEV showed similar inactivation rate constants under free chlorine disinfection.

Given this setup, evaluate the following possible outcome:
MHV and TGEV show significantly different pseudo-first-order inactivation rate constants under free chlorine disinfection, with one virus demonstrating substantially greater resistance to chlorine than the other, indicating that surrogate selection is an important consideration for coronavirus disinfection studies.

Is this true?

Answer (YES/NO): YES